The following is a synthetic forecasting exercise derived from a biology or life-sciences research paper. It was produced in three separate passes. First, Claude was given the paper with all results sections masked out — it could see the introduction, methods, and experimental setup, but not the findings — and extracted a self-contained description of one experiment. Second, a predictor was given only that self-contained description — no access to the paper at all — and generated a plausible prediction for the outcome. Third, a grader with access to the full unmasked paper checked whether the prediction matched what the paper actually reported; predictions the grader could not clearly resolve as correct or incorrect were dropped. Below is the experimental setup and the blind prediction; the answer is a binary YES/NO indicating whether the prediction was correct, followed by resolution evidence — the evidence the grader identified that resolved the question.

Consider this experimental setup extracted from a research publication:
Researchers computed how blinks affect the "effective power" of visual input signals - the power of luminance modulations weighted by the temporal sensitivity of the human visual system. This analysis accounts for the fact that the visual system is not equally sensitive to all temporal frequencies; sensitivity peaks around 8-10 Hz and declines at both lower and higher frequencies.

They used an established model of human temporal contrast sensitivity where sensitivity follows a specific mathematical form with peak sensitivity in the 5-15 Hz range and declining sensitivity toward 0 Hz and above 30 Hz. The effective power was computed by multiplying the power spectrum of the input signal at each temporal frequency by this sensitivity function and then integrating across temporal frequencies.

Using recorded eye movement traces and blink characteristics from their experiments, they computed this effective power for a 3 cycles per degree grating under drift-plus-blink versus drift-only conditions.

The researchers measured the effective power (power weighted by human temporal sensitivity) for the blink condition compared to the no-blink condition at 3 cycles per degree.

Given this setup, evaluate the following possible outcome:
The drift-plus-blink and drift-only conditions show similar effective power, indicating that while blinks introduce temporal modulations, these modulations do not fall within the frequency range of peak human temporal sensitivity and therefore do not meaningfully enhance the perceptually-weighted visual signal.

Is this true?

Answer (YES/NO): NO